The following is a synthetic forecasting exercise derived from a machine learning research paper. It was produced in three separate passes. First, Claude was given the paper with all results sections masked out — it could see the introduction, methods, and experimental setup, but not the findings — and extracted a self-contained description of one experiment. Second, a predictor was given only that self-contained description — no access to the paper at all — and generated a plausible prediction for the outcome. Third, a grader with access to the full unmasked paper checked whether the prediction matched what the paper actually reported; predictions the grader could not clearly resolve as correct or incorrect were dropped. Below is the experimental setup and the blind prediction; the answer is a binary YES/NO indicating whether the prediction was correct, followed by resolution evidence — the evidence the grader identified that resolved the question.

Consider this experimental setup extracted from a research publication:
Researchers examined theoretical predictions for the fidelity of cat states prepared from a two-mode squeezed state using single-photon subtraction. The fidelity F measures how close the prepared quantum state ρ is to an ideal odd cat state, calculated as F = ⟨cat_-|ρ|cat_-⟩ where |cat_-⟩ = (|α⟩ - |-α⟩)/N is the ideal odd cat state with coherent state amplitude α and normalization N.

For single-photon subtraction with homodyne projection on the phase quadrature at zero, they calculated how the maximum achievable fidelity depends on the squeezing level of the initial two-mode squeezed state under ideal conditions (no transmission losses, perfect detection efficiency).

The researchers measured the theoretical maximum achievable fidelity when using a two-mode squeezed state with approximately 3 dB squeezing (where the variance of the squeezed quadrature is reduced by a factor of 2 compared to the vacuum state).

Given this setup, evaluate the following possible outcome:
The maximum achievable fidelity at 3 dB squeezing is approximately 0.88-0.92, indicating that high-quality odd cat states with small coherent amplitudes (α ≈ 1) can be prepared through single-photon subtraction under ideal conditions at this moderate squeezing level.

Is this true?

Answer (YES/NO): NO